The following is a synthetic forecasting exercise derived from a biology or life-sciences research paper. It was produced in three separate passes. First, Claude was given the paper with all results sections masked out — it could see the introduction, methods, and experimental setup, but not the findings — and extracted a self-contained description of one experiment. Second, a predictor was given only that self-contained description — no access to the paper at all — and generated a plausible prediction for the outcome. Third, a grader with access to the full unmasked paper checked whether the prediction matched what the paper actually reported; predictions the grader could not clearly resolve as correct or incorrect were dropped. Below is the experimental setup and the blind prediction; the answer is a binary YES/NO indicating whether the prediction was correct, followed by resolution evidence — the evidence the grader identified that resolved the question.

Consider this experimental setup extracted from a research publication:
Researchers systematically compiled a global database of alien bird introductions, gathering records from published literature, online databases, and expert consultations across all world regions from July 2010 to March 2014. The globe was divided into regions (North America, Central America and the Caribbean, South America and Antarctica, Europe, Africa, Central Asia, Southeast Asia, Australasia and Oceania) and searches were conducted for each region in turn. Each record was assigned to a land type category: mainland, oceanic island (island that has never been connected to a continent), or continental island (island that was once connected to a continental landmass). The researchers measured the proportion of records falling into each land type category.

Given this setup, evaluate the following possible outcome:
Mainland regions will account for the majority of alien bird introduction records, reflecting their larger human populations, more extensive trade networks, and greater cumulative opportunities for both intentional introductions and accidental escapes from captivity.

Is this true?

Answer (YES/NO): NO